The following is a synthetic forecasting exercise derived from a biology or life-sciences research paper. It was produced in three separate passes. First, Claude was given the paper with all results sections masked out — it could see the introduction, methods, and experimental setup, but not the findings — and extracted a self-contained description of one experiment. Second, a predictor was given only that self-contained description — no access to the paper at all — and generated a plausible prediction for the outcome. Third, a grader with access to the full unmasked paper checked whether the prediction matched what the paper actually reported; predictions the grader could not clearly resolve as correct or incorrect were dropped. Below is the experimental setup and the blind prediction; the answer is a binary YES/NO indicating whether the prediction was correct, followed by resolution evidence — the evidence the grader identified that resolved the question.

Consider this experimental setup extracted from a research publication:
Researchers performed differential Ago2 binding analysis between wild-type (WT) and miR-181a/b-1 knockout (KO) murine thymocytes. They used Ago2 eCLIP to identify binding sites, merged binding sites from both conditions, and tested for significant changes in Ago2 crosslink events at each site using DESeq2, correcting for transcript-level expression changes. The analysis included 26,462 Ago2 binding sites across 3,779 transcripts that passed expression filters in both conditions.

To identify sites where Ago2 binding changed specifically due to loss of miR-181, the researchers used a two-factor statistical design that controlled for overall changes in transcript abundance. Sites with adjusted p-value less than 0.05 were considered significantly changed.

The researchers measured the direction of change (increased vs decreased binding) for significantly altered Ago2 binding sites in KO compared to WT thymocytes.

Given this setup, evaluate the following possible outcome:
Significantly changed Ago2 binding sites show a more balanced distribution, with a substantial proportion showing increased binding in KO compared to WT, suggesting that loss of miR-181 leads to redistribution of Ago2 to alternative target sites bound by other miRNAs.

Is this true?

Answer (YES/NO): NO